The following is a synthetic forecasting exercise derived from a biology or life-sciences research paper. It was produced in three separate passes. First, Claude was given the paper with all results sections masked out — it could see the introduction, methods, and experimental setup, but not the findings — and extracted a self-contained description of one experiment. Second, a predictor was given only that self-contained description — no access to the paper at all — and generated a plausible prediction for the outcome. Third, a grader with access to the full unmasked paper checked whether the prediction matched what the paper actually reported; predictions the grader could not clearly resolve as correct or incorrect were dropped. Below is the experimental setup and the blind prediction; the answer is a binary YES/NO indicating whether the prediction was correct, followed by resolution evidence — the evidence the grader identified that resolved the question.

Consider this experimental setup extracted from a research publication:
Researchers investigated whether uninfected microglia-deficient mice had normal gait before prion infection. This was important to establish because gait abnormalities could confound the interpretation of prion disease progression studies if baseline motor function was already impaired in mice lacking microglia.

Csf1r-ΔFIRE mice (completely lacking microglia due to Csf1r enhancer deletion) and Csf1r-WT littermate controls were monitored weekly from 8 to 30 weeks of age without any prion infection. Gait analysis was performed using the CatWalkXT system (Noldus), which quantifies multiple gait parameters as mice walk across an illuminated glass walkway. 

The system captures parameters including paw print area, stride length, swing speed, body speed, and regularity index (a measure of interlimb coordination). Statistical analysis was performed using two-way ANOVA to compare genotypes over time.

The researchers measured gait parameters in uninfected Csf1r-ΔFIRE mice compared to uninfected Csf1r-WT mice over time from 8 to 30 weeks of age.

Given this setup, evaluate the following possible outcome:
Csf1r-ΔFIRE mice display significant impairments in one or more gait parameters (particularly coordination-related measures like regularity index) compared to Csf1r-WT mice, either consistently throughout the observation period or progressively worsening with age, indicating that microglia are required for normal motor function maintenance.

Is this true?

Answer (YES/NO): NO